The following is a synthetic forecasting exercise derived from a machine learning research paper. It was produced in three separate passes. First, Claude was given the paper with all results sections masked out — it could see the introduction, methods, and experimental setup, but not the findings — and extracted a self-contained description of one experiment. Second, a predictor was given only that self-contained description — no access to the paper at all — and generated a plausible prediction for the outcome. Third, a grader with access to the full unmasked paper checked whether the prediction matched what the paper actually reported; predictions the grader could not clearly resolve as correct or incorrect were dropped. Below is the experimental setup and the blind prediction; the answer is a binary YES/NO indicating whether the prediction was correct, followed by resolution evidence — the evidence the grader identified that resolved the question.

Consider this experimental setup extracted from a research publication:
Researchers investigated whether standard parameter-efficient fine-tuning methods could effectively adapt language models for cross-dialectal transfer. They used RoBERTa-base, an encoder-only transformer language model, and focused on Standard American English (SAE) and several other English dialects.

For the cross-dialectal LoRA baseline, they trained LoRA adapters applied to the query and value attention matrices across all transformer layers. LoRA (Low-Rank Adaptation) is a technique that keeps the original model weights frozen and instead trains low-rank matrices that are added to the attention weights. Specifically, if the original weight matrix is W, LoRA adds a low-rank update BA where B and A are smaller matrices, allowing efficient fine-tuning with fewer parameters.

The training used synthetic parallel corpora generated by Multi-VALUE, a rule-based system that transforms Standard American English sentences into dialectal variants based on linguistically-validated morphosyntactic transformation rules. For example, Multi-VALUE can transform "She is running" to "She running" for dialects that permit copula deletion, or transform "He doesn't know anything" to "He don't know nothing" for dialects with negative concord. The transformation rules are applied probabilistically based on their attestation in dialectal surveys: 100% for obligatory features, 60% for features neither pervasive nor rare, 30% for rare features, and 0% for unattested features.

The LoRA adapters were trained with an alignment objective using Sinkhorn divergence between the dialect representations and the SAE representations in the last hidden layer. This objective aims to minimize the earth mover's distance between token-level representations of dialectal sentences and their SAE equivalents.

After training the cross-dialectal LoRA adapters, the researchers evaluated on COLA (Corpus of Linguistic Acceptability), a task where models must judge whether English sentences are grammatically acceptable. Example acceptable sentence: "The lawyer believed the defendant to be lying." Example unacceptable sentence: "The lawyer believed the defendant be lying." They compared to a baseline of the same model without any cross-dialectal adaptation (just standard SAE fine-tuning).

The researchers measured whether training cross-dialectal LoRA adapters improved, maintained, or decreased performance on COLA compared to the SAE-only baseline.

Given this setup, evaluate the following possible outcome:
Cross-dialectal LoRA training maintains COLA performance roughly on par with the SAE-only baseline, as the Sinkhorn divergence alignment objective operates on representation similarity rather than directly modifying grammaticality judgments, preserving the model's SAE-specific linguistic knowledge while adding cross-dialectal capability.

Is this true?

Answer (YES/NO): NO